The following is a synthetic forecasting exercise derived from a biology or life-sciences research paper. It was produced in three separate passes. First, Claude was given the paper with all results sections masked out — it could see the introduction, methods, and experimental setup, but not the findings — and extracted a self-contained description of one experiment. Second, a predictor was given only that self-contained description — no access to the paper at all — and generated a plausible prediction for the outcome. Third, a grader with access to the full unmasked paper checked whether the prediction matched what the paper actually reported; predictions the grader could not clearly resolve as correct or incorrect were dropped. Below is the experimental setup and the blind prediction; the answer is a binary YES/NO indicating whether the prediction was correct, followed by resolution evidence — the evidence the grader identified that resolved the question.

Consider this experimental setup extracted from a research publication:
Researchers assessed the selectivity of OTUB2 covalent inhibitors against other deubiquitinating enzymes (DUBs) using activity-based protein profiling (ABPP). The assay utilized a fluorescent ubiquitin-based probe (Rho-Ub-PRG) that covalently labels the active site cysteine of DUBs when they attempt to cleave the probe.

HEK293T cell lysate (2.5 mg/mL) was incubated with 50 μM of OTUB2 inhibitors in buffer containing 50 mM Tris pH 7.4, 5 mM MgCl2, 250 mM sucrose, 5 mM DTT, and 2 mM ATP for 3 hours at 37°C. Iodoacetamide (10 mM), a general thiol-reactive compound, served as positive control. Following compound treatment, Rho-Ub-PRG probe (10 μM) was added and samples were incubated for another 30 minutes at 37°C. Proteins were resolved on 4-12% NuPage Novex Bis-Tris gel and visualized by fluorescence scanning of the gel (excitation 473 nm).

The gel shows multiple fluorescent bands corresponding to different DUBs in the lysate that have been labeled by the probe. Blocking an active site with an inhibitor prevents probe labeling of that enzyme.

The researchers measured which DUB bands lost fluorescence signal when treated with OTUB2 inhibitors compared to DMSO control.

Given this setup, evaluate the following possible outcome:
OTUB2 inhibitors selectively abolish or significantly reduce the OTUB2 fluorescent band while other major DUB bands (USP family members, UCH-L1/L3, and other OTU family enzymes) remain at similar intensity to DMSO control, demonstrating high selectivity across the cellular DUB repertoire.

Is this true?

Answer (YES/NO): YES